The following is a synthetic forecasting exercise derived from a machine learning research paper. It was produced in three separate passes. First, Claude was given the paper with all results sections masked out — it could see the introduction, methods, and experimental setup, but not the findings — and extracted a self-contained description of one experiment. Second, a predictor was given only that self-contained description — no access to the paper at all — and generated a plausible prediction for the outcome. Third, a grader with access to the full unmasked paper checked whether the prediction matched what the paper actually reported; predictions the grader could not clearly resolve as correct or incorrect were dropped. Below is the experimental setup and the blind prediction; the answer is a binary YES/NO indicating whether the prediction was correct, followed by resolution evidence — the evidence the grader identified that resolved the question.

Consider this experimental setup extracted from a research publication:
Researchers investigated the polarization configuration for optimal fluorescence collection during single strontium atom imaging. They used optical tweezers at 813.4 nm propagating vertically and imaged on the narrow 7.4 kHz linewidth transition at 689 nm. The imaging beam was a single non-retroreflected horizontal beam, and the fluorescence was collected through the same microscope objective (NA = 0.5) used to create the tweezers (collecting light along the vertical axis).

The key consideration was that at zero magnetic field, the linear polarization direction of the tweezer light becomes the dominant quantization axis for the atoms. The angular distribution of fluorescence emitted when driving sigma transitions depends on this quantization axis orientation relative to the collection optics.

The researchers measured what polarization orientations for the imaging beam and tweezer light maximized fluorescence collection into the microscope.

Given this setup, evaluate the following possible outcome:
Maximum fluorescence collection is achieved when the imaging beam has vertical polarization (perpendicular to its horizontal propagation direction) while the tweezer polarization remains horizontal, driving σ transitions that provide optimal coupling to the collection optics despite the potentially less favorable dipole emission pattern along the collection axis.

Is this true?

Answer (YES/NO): NO